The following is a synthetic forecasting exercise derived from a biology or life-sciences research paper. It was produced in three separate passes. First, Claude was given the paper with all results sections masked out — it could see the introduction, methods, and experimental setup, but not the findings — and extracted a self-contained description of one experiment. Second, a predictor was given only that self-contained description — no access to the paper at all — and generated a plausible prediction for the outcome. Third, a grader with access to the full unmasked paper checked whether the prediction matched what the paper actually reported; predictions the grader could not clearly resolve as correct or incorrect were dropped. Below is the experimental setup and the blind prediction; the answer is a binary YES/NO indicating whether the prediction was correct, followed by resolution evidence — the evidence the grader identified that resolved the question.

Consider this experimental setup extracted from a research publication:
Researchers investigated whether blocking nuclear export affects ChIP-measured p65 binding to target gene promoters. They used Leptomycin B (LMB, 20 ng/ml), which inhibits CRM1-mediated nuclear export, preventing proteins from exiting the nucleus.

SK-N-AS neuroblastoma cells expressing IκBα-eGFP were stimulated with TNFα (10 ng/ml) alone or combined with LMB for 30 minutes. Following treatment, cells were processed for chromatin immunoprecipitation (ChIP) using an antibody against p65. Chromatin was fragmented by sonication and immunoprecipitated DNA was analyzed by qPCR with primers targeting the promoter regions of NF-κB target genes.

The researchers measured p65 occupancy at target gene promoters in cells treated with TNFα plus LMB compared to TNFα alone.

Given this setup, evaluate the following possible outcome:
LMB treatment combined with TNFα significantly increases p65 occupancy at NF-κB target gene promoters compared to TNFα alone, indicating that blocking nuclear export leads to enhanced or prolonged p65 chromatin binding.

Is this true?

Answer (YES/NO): NO